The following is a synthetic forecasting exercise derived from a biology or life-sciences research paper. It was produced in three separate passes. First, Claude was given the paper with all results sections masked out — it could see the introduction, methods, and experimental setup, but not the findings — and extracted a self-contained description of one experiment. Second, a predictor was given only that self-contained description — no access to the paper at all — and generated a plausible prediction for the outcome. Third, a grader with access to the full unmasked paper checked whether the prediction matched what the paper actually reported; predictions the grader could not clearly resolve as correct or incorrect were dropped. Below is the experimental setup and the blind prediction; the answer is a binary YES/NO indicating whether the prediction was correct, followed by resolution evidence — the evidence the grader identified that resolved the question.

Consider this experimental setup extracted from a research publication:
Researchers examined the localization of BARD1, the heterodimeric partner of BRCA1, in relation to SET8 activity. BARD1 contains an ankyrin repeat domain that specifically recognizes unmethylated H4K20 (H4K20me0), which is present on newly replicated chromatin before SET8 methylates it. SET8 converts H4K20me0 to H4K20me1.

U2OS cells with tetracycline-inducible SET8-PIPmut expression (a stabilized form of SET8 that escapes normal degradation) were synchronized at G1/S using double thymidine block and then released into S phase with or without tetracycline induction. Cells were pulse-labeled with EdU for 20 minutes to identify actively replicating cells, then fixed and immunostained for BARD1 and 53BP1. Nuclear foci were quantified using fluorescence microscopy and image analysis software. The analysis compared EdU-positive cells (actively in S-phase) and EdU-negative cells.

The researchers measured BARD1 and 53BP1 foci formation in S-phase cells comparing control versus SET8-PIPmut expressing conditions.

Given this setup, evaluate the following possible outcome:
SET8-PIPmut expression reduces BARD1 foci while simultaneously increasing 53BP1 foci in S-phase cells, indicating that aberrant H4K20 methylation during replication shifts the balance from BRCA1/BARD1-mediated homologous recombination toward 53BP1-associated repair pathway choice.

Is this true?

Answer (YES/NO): YES